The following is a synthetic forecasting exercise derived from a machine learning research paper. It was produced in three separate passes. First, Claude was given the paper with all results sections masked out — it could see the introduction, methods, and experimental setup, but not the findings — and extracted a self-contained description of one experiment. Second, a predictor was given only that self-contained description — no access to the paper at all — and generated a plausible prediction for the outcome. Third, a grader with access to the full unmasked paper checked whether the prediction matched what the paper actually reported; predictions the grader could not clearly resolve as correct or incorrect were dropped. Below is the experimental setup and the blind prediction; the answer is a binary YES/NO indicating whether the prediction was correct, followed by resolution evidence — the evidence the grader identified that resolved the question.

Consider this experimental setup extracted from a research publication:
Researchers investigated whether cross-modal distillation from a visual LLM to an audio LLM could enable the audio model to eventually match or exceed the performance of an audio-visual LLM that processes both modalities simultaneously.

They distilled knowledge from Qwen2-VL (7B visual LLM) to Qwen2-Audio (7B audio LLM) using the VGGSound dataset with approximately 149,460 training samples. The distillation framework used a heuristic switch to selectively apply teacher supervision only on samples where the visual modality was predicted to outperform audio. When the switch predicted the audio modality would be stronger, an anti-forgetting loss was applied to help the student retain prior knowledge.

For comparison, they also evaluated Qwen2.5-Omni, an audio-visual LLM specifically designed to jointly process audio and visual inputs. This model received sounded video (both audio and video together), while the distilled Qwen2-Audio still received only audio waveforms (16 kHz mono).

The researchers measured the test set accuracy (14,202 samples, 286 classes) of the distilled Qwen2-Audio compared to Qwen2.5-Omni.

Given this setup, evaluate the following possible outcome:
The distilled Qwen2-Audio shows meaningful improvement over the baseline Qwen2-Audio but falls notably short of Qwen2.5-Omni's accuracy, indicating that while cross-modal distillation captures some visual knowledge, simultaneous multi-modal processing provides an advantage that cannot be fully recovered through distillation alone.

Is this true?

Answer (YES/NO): NO